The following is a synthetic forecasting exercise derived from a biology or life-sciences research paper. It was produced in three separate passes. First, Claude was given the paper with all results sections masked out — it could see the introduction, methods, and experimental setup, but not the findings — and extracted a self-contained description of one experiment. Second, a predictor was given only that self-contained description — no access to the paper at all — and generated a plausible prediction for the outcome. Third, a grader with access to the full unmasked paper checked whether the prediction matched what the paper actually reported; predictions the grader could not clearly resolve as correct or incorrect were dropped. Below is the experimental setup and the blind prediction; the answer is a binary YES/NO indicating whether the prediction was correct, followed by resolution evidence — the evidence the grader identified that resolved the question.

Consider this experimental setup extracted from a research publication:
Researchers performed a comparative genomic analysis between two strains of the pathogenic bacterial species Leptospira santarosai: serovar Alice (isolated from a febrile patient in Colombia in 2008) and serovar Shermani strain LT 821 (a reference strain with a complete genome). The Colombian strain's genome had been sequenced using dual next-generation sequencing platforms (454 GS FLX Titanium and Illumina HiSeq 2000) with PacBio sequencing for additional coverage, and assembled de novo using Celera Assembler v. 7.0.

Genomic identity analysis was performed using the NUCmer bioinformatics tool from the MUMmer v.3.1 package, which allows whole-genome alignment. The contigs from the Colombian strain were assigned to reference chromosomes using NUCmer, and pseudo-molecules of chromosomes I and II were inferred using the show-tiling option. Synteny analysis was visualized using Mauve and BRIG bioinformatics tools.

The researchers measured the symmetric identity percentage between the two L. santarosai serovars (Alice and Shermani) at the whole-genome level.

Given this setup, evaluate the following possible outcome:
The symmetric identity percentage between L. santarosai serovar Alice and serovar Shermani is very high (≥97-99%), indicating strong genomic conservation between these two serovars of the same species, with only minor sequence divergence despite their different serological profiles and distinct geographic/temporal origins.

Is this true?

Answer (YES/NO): NO